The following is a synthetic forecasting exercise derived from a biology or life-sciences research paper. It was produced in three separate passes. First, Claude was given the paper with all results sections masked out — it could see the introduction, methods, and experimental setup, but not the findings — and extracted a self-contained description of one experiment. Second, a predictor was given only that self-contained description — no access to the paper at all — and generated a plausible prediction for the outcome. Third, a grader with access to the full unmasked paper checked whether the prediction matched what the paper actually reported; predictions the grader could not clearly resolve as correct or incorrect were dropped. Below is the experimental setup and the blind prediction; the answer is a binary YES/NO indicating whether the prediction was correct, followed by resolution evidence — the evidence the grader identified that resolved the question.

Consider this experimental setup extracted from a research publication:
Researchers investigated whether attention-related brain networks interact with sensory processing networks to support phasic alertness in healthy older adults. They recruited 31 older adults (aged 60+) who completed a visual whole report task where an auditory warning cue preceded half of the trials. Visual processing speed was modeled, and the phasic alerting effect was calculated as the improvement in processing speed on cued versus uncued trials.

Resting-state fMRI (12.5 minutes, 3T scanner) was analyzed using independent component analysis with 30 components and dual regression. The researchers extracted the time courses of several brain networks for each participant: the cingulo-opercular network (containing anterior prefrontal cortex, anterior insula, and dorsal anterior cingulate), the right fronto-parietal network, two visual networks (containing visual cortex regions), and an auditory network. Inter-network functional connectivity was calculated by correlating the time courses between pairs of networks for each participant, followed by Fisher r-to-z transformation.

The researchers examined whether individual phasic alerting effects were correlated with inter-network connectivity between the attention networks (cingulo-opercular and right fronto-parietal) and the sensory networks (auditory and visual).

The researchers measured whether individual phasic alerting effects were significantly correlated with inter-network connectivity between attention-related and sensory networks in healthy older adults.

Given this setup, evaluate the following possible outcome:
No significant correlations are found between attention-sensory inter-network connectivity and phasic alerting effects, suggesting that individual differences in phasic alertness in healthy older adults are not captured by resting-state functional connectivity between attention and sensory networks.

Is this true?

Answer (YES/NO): YES